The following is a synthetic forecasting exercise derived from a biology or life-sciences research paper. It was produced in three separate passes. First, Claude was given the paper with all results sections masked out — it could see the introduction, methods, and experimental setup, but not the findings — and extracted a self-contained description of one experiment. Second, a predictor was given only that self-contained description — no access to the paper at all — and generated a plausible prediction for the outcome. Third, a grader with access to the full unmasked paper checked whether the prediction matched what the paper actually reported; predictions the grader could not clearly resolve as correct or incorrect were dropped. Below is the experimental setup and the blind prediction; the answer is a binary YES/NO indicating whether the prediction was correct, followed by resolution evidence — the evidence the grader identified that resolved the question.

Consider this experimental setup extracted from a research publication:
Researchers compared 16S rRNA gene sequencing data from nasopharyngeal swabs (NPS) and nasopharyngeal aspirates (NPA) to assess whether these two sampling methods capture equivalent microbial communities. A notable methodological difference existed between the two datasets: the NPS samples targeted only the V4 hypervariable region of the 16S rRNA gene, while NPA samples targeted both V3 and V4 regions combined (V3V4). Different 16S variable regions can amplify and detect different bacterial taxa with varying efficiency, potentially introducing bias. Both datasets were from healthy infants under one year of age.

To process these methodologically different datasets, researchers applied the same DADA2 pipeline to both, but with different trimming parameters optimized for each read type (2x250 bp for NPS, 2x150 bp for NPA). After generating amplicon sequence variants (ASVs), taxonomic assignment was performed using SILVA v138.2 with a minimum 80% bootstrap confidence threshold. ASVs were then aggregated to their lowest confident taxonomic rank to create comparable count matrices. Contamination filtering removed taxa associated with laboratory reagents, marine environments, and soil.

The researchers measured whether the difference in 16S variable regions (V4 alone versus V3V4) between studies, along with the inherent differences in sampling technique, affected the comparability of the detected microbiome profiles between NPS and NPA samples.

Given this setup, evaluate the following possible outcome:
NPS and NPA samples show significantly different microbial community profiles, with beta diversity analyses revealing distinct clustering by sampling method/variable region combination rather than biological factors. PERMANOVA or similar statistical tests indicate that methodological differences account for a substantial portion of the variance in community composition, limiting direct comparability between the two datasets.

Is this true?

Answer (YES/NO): YES